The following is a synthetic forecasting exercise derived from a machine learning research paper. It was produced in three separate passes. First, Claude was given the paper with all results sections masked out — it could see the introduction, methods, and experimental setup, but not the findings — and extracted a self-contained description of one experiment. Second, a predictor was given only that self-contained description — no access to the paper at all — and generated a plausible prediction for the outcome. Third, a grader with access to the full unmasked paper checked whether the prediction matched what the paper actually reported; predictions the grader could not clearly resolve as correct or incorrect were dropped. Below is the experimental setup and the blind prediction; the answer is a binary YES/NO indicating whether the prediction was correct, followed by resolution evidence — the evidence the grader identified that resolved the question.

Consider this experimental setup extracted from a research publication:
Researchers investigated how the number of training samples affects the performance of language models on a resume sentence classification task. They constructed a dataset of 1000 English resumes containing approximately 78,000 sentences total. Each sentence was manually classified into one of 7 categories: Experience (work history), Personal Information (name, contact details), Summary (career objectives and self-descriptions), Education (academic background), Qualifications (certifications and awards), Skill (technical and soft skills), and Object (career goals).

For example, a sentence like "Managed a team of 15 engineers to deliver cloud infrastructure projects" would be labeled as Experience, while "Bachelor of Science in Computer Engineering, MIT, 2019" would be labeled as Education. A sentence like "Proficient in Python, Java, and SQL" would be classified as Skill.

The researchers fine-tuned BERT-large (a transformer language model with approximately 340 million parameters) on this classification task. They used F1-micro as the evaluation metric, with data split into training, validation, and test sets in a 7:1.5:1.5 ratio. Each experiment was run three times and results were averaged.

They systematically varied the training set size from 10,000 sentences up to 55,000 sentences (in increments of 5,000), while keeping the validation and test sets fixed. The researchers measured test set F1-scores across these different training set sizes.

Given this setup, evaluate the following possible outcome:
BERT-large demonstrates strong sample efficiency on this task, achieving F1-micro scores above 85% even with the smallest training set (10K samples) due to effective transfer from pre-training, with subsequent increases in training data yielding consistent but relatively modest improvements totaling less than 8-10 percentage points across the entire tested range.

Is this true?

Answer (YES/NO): NO